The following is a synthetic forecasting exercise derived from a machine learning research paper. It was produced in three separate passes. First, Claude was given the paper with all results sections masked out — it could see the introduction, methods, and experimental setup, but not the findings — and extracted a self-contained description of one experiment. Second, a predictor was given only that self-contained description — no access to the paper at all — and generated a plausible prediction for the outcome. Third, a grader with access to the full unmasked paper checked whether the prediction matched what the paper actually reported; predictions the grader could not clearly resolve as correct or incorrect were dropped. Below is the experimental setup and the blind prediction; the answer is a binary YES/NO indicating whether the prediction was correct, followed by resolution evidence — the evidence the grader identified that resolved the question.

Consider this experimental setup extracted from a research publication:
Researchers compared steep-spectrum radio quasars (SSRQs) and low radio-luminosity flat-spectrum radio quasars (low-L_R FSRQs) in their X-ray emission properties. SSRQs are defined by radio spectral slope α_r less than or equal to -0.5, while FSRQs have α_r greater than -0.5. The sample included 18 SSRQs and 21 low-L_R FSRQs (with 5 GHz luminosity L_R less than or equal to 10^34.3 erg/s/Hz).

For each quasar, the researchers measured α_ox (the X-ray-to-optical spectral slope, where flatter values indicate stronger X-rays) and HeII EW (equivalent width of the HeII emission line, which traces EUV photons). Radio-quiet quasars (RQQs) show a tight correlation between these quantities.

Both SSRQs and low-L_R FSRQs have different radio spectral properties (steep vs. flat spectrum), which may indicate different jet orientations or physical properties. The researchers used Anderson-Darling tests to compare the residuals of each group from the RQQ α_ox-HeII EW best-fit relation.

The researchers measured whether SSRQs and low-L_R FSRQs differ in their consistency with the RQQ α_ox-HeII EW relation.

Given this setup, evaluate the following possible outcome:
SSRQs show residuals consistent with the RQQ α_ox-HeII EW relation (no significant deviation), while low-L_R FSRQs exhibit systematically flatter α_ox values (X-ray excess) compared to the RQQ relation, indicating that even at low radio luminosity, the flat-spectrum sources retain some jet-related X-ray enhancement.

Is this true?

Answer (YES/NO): NO